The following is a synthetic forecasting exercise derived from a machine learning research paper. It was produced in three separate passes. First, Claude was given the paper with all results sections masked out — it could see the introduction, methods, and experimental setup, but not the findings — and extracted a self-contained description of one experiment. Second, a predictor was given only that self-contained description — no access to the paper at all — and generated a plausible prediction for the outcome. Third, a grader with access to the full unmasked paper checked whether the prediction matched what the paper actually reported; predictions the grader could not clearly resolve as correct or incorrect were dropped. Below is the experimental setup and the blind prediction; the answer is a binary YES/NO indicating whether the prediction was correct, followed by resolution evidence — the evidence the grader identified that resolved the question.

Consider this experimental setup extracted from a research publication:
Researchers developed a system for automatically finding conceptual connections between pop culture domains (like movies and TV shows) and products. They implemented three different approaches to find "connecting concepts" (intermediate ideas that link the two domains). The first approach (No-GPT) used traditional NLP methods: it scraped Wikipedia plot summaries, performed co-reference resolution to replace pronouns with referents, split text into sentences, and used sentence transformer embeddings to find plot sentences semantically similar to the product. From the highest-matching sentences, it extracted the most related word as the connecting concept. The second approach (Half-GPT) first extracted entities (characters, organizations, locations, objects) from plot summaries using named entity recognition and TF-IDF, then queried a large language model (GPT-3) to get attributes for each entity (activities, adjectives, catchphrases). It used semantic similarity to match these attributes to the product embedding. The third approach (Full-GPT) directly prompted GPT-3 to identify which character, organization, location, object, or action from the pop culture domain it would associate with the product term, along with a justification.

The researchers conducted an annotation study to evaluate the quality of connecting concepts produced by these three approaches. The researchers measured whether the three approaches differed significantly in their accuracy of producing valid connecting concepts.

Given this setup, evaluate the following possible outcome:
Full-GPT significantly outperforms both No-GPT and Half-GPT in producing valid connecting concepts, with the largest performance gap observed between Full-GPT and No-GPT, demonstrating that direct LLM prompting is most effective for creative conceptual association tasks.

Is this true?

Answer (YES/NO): NO